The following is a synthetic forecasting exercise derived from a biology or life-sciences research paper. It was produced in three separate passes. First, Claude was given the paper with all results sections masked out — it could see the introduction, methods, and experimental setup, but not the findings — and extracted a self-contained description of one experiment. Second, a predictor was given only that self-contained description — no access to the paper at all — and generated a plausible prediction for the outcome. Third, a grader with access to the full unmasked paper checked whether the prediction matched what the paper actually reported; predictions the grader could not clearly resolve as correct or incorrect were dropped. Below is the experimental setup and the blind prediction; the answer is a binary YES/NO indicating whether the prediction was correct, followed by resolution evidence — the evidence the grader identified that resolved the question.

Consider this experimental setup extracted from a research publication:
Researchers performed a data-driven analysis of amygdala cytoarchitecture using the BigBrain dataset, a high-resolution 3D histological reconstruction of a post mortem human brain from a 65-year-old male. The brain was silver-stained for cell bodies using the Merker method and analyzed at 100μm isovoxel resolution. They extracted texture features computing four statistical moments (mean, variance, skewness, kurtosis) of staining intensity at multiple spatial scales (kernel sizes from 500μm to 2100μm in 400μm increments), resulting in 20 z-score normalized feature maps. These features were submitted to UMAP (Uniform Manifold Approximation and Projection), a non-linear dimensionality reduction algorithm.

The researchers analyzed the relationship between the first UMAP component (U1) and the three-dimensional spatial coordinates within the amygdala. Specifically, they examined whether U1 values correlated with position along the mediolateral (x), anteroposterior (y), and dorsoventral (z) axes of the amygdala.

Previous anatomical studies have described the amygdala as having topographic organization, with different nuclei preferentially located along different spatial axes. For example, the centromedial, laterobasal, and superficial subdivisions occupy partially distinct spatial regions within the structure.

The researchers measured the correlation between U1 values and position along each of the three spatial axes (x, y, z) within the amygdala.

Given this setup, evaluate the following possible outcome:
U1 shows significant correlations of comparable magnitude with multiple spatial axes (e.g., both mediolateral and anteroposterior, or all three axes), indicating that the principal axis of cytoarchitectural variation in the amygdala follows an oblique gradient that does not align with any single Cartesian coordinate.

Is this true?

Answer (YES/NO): NO